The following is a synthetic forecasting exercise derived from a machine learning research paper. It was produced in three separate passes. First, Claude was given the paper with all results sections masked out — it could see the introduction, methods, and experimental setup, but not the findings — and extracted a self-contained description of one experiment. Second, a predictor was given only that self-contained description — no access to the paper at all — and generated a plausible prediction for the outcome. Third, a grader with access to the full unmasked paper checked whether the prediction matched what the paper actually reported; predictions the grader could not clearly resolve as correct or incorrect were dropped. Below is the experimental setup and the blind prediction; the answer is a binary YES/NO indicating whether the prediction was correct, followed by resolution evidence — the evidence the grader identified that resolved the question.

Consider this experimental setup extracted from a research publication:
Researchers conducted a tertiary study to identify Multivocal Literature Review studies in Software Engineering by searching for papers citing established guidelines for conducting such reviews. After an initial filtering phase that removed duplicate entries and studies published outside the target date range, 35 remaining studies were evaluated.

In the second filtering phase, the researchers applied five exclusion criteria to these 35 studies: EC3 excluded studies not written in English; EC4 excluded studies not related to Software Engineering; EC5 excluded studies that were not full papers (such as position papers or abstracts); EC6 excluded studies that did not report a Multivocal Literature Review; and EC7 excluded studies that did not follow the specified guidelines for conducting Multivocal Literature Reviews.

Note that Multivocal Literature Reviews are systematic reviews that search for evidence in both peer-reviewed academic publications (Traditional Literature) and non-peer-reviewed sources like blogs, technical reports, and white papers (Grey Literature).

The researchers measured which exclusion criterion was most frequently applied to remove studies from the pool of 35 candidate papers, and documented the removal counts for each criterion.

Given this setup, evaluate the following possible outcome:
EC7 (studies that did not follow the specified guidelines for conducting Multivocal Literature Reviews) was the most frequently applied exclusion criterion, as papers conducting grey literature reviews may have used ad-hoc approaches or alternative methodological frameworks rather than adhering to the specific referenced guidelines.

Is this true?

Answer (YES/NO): NO